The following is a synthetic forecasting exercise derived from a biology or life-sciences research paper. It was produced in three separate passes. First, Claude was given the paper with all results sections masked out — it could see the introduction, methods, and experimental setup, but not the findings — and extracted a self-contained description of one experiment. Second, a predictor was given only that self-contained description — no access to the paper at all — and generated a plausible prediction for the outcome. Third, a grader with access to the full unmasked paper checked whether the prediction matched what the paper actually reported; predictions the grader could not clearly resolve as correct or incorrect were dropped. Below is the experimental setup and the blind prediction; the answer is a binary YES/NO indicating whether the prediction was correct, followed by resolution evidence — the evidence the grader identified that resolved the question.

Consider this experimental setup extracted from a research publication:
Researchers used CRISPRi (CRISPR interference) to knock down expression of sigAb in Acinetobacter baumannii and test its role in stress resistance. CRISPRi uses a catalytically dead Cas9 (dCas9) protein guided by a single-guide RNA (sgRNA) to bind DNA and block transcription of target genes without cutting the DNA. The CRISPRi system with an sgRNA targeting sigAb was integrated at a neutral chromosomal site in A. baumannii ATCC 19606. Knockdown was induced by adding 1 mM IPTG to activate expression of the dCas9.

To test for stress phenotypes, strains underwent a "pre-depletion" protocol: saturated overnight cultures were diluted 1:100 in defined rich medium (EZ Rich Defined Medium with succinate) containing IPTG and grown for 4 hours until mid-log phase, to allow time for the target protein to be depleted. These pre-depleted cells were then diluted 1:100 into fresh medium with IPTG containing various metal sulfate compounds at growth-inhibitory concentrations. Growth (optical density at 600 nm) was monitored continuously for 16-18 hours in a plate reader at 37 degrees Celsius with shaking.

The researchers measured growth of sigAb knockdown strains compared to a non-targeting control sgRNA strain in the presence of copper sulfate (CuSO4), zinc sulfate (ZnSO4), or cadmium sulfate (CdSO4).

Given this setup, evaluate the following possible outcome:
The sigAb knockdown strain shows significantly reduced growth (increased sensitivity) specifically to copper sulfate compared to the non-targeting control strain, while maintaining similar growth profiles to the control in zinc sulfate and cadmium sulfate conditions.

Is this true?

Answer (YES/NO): YES